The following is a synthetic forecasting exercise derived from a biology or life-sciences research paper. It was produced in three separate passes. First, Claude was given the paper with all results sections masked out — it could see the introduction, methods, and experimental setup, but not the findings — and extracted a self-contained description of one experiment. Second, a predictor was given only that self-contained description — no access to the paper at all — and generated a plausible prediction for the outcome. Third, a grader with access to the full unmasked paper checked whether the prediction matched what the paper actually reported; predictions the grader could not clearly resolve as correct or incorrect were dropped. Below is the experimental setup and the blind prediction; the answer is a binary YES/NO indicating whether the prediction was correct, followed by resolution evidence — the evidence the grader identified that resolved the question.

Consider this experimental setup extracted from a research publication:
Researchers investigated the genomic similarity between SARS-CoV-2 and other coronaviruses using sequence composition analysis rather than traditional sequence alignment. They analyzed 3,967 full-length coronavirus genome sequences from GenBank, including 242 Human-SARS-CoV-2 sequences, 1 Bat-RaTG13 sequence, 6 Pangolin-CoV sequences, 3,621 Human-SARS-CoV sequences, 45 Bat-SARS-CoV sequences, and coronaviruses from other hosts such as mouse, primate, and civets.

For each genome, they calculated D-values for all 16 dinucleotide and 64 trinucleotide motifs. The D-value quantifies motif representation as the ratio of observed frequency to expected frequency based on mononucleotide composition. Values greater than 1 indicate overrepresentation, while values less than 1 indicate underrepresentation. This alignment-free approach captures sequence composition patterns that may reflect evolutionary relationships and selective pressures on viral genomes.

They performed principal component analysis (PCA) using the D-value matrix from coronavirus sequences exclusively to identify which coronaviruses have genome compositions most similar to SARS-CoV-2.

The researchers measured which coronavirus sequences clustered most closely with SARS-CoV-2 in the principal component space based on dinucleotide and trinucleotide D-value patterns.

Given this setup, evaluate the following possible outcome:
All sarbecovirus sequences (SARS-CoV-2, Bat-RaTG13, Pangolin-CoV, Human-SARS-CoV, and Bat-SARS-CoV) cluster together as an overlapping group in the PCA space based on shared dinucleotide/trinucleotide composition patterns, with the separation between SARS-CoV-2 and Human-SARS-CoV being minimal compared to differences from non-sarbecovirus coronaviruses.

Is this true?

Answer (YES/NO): NO